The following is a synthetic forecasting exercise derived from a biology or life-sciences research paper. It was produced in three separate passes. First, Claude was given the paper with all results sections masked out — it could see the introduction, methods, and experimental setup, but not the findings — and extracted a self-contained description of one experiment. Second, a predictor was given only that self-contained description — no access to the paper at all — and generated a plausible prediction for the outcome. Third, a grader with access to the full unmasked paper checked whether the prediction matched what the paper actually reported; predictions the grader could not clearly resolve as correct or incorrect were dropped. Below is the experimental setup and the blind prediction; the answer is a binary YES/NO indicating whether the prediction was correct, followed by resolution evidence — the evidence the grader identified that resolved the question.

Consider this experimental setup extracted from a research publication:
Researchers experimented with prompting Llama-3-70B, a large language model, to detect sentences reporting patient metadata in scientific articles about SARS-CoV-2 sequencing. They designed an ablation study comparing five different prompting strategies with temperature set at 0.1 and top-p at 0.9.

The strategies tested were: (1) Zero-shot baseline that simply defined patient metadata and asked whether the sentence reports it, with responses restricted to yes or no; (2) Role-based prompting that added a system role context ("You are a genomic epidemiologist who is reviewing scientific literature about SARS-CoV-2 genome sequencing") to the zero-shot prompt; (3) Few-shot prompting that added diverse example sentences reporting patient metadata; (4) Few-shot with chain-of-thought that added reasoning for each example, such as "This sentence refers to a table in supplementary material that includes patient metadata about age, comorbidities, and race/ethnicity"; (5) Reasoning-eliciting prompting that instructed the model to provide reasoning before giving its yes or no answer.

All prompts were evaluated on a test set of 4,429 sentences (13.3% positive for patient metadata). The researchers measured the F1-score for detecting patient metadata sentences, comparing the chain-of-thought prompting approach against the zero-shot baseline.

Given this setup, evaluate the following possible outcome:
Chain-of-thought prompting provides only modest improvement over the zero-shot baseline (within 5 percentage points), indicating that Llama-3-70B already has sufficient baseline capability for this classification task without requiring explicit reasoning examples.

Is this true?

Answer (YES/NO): NO